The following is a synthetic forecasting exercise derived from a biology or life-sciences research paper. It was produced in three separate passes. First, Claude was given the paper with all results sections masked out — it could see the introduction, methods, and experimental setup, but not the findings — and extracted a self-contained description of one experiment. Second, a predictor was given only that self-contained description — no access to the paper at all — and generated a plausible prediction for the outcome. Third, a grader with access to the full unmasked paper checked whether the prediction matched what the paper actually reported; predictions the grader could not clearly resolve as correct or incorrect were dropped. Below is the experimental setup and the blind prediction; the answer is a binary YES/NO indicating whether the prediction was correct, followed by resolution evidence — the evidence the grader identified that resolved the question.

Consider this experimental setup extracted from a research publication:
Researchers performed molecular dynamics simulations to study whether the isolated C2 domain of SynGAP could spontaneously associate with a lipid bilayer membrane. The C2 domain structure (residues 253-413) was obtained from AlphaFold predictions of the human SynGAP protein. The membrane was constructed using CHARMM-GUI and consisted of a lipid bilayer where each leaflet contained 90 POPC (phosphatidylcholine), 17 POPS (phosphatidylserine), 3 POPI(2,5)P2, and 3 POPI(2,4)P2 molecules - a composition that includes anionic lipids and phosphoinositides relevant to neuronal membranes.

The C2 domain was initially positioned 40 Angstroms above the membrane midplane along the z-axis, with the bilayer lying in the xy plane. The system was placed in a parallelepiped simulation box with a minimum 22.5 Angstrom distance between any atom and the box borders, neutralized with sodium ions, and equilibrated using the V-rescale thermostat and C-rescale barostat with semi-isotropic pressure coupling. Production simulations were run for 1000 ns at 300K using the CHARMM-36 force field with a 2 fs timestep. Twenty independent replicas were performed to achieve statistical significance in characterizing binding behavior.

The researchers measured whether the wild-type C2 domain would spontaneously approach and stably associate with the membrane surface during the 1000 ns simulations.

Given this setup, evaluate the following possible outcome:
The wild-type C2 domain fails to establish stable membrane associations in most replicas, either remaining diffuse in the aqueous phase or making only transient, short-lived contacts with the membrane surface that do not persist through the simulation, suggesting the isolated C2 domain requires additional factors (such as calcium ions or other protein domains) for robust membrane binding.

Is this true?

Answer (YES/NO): NO